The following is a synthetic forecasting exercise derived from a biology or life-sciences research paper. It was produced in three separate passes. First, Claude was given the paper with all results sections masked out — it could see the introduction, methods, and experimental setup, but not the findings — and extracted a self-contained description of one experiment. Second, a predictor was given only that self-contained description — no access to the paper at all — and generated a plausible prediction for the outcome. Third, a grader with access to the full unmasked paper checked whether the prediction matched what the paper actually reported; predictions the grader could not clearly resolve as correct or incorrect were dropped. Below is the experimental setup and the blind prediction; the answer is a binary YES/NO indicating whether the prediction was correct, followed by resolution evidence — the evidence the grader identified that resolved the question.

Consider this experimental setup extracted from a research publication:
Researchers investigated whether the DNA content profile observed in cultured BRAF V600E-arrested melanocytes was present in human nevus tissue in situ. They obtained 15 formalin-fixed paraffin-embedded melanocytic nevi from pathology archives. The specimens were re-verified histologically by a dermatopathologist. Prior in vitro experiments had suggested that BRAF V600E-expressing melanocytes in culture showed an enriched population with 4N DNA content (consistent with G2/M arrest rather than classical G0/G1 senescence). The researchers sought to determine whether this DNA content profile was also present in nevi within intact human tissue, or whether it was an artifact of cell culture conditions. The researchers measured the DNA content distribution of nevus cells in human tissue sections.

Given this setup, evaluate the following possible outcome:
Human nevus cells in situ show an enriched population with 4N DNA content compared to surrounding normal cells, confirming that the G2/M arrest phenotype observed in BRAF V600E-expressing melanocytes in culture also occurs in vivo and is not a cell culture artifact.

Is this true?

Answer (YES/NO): YES